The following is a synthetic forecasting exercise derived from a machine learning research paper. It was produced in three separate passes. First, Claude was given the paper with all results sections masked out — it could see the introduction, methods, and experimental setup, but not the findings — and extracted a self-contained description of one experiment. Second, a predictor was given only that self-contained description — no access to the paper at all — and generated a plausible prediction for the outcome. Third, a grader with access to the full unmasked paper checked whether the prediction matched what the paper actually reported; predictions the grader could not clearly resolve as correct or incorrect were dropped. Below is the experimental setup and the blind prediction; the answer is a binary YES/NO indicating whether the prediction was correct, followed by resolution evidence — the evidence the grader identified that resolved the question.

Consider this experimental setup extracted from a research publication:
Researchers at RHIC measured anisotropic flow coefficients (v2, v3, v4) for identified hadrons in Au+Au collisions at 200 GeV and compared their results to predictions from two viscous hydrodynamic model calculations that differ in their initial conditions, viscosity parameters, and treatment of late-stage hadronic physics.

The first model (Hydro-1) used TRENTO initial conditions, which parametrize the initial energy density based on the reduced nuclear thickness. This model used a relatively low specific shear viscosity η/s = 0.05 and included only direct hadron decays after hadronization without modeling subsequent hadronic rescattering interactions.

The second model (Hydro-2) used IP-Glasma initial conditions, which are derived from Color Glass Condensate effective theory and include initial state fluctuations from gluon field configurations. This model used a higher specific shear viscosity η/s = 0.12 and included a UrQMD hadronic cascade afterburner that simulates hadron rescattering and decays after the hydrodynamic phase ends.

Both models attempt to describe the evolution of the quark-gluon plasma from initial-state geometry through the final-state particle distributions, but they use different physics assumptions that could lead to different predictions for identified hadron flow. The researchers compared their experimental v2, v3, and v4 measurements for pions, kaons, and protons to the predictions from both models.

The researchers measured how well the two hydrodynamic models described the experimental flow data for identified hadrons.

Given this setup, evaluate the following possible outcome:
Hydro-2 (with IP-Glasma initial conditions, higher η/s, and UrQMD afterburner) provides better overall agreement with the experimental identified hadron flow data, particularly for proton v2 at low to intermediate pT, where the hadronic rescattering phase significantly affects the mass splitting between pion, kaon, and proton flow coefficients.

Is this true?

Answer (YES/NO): NO